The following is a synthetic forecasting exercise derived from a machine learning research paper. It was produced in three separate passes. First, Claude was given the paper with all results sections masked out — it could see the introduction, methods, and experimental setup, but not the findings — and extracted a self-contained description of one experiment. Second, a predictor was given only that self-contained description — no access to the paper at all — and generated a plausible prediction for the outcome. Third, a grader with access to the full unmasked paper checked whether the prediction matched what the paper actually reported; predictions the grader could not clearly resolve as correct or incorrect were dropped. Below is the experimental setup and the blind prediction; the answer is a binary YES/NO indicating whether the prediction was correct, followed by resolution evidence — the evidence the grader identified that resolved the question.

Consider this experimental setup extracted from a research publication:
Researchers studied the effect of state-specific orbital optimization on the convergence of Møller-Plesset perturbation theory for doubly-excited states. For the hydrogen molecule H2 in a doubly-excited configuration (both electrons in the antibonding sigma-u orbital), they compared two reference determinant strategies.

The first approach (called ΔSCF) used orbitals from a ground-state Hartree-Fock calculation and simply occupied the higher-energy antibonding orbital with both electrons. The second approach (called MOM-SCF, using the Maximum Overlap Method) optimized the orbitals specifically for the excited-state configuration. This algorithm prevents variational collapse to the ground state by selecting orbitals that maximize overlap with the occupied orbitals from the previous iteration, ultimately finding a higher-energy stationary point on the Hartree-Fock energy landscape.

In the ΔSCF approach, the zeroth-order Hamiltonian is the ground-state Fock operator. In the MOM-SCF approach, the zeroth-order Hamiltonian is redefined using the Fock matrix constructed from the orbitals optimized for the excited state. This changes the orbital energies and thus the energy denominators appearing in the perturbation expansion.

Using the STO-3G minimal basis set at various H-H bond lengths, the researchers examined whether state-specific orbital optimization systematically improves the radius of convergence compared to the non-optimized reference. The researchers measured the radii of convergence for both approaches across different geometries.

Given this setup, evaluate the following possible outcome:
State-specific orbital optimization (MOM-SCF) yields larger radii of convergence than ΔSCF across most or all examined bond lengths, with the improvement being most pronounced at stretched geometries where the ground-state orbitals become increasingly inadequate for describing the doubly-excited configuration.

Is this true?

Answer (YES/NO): NO